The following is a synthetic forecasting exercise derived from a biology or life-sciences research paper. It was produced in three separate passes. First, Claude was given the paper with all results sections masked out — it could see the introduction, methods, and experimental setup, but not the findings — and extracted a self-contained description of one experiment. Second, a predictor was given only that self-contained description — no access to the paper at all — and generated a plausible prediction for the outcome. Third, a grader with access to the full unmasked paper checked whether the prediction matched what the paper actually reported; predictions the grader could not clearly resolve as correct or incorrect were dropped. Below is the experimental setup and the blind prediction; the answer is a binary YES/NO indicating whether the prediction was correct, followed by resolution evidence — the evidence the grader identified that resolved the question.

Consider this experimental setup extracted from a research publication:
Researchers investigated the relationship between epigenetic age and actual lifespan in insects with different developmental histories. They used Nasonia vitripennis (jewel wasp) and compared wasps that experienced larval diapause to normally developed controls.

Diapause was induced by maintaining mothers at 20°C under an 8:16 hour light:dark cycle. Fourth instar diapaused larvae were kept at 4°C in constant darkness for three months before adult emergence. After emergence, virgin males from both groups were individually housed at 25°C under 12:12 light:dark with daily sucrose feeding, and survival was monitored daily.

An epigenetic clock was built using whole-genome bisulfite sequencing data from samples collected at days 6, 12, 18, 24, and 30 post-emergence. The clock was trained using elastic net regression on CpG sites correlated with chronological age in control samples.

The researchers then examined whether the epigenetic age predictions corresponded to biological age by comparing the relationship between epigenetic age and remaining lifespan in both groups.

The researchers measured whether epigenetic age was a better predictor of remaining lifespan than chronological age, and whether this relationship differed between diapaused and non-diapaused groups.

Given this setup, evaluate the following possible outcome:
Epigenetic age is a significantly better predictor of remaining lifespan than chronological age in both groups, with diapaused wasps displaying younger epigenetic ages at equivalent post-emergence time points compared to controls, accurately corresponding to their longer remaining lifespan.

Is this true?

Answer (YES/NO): NO